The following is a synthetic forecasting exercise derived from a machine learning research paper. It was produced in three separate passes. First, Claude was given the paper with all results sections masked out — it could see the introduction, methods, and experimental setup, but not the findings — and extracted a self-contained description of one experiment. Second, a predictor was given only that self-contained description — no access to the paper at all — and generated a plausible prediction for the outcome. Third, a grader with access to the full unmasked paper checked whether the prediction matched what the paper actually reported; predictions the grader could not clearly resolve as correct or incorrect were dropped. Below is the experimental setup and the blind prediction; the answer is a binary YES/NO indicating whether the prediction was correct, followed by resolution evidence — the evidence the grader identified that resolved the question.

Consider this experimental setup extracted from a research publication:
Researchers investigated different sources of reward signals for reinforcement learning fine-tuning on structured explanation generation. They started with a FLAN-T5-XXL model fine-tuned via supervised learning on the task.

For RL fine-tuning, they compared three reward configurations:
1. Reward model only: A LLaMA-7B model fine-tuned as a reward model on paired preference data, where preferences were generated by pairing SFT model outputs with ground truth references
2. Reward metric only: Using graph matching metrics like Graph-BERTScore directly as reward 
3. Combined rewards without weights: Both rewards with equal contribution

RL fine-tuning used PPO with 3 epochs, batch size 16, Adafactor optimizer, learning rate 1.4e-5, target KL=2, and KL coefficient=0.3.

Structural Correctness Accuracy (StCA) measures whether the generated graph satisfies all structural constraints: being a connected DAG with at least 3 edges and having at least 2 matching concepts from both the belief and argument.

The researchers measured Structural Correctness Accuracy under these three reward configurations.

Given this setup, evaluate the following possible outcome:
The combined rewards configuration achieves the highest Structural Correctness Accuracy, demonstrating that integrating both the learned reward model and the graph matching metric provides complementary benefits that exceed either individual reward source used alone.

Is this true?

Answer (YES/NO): YES